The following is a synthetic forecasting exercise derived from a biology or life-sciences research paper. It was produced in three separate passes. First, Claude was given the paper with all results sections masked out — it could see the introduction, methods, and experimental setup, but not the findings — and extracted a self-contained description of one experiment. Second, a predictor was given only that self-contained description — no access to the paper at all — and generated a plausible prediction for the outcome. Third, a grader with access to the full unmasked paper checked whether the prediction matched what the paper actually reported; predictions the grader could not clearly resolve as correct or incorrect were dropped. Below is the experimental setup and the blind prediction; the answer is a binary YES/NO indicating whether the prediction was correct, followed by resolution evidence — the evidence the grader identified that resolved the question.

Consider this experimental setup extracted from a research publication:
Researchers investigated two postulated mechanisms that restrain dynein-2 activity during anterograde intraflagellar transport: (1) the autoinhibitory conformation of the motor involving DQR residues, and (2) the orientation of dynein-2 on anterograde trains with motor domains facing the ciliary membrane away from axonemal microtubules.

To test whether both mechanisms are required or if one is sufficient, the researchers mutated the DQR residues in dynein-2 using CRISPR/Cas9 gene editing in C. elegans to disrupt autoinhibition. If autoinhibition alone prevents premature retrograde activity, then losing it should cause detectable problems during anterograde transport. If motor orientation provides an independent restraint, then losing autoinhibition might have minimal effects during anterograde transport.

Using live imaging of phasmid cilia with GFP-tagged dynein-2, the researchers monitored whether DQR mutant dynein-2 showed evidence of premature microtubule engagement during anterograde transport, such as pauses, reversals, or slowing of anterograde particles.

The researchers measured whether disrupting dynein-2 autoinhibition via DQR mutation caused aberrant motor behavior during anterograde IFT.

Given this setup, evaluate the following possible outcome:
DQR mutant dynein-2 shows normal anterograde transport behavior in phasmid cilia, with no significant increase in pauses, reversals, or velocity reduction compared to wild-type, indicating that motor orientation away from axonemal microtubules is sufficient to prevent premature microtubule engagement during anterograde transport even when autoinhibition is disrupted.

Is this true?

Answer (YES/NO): YES